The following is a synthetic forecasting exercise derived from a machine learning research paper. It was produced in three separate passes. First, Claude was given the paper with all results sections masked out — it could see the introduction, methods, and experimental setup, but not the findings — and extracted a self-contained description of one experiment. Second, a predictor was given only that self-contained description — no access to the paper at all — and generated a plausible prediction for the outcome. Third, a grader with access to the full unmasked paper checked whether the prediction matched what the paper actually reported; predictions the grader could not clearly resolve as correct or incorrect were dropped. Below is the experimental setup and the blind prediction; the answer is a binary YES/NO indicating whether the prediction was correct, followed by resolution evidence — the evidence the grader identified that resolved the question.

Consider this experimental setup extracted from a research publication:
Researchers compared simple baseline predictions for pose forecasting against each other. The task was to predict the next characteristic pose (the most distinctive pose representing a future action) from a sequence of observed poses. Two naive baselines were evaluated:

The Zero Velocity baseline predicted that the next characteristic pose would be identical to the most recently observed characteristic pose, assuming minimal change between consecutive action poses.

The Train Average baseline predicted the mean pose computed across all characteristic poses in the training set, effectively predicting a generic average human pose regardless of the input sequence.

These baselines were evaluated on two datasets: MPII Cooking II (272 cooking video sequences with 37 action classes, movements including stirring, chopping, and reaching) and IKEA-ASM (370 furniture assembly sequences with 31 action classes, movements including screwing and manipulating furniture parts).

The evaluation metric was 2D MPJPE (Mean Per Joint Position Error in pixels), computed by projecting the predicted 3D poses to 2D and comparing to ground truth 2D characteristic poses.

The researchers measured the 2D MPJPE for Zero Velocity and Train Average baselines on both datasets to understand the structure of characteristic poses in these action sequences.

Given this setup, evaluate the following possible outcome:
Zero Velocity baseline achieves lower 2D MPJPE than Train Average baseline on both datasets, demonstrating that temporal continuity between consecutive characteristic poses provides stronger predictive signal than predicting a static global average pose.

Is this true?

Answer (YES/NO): YES